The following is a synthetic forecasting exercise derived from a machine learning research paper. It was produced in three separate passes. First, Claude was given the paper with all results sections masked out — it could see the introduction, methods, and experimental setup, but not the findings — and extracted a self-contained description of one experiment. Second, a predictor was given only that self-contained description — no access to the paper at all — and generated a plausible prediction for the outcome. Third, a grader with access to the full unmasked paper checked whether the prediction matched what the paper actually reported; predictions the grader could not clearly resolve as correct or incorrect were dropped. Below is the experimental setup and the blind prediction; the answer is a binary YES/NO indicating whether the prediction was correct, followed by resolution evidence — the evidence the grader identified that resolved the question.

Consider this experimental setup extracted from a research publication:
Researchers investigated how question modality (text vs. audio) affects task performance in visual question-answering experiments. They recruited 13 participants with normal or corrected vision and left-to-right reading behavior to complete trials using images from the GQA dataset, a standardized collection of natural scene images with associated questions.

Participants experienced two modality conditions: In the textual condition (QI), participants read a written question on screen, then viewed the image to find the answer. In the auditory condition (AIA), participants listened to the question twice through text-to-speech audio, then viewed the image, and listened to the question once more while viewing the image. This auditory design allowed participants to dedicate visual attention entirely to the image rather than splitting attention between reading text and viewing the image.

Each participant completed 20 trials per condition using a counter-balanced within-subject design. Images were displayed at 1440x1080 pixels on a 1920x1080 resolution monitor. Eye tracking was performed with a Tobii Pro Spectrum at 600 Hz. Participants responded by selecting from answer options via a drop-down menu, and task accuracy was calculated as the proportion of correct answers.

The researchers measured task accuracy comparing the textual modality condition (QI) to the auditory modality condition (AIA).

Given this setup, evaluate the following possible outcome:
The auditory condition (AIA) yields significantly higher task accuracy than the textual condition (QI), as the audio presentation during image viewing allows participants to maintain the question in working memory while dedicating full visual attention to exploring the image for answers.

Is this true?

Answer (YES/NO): NO